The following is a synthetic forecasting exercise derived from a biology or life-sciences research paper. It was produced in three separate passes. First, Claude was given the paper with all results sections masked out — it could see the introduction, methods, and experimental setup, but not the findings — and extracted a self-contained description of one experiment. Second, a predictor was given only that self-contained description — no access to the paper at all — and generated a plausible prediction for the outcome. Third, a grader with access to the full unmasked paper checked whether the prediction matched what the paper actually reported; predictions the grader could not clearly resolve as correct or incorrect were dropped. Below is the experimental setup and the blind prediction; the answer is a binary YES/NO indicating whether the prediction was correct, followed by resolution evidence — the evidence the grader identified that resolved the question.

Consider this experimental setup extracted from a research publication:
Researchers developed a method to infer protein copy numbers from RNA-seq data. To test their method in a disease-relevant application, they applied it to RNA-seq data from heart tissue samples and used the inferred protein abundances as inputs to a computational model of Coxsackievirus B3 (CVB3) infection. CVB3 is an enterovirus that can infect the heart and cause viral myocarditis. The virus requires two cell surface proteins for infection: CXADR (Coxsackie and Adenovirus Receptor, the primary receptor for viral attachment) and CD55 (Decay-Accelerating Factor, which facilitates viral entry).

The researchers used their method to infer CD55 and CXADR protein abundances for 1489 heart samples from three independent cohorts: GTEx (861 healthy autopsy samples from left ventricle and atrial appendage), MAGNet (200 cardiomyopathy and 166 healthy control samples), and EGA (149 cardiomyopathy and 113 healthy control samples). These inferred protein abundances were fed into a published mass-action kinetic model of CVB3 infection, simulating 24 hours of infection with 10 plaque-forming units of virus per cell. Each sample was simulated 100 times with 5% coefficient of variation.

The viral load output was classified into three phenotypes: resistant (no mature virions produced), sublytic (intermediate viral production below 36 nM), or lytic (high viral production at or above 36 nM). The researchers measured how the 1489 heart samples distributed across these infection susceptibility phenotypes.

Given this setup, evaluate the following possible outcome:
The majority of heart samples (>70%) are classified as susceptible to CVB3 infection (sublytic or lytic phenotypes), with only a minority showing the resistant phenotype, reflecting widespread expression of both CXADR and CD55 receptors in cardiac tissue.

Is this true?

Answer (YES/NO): YES